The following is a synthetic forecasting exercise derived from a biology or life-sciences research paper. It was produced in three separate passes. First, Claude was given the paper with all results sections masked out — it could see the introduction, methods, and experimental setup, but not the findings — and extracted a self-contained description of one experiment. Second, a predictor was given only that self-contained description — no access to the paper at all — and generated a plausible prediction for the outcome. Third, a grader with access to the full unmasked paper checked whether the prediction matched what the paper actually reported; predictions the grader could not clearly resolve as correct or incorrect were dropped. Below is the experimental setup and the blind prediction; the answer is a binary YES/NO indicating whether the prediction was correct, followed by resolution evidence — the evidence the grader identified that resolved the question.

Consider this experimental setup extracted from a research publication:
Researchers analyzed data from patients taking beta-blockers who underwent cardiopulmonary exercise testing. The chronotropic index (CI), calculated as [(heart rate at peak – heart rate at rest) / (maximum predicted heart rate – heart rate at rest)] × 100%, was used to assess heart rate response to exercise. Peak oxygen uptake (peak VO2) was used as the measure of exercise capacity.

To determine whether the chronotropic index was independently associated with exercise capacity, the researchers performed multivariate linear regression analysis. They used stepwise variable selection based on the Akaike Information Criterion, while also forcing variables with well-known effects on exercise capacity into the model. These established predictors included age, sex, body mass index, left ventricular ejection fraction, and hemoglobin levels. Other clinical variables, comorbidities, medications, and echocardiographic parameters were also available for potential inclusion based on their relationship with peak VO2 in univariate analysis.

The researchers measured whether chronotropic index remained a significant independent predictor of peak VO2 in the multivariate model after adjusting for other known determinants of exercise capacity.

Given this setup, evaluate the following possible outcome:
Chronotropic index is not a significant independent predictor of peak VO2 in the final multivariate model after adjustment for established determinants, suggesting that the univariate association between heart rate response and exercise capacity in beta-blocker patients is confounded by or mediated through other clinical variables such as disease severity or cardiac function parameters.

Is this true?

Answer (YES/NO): NO